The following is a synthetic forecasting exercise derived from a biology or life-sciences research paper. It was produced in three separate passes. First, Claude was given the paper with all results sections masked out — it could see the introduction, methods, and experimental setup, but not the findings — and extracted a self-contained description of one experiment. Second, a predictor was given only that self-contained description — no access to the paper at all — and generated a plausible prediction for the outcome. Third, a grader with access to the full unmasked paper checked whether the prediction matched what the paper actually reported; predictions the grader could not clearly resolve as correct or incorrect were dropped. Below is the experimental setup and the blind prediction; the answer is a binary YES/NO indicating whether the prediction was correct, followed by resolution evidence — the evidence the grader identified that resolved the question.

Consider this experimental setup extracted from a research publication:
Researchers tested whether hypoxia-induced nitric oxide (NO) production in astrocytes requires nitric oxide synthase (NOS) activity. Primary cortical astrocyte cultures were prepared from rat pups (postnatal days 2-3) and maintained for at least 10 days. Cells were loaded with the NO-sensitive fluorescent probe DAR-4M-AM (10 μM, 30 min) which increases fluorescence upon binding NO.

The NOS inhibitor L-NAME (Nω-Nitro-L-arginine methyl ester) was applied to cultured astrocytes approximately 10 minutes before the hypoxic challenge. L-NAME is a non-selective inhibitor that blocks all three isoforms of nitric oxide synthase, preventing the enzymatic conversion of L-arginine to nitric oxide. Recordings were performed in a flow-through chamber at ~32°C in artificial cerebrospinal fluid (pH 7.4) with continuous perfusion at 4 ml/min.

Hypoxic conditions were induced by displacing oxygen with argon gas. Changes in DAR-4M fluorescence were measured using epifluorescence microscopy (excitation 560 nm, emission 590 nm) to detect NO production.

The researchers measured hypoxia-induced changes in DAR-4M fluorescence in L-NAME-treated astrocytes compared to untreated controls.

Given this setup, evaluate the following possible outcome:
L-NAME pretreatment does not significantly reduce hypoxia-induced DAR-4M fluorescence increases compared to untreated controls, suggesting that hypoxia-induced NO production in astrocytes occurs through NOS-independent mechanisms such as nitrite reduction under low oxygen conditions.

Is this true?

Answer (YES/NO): YES